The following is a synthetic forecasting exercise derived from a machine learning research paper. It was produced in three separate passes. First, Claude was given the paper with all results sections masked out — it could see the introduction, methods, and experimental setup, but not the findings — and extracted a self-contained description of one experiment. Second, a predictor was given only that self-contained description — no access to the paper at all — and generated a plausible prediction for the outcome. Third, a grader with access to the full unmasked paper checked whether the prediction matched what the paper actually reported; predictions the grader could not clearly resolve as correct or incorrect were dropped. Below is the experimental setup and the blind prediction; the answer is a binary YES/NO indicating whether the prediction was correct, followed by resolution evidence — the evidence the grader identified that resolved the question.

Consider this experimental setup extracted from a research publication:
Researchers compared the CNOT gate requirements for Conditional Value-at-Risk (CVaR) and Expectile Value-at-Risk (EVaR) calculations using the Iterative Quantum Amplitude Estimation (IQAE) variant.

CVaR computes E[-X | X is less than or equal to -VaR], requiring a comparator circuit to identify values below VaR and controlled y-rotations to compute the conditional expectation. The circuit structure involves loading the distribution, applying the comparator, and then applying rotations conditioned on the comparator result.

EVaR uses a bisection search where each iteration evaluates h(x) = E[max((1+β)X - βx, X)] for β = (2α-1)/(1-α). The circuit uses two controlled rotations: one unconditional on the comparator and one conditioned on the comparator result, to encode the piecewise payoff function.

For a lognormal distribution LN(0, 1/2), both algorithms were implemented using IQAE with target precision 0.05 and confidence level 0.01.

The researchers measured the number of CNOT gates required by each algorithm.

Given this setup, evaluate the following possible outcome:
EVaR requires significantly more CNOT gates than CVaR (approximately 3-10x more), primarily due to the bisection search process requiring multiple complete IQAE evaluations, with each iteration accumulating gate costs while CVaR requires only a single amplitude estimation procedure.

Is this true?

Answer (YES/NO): NO